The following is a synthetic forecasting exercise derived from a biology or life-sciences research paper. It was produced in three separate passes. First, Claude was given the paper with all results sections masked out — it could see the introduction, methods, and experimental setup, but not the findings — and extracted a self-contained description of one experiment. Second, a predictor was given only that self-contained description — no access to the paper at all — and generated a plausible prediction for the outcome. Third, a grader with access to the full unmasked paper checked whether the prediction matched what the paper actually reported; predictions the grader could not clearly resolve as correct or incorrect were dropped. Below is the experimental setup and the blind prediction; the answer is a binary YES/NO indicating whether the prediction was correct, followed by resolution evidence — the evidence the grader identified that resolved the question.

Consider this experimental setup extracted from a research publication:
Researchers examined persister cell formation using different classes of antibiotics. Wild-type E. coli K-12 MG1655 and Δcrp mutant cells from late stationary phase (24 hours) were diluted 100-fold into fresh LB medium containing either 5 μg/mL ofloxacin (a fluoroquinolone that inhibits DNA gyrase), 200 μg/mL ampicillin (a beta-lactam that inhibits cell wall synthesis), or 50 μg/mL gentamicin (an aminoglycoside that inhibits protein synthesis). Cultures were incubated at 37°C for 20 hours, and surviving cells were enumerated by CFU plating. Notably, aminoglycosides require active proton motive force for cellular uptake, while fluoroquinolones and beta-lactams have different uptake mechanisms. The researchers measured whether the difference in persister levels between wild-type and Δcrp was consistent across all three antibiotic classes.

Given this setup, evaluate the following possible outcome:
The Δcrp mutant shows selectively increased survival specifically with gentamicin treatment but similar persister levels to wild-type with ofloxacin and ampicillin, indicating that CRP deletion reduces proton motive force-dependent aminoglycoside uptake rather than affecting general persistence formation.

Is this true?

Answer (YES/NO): NO